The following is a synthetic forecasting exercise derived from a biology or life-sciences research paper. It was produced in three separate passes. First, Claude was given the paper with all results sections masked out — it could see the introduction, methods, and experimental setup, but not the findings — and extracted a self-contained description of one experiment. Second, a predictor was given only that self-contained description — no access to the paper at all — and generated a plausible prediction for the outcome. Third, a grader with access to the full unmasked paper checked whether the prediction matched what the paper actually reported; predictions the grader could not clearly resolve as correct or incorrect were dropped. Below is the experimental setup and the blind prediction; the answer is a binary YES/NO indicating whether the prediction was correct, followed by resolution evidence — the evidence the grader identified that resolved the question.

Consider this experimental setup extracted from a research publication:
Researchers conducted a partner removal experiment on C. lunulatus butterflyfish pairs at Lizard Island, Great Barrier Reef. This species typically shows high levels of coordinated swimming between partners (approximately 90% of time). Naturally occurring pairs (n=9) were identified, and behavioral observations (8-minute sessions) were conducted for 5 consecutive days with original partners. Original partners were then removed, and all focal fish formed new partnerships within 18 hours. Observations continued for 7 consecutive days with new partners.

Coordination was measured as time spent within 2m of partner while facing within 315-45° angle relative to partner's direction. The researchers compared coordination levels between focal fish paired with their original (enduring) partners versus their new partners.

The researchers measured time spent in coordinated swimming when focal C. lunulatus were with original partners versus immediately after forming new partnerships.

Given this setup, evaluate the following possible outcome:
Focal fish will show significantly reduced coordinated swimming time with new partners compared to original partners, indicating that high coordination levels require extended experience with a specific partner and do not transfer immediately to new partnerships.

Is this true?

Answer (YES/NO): YES